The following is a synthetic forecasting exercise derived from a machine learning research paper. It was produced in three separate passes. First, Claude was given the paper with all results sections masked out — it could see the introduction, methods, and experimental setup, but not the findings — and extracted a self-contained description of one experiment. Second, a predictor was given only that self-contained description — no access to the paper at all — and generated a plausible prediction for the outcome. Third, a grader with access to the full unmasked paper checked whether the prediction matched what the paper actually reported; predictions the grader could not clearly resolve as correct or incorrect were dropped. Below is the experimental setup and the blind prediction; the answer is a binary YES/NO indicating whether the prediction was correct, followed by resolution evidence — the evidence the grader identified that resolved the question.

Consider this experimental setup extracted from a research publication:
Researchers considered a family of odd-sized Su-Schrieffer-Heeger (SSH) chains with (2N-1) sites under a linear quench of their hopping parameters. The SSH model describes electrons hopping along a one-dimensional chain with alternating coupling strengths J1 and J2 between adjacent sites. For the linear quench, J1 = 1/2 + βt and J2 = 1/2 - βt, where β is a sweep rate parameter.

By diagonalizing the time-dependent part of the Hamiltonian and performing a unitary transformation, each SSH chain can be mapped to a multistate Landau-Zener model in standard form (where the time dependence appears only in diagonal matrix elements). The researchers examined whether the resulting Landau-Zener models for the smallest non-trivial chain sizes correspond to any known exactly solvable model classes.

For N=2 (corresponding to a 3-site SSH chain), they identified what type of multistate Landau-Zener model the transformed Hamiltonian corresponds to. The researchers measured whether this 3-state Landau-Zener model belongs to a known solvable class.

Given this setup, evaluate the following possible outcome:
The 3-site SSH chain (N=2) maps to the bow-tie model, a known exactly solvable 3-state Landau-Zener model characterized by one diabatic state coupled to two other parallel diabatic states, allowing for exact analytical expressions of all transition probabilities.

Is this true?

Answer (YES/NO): YES